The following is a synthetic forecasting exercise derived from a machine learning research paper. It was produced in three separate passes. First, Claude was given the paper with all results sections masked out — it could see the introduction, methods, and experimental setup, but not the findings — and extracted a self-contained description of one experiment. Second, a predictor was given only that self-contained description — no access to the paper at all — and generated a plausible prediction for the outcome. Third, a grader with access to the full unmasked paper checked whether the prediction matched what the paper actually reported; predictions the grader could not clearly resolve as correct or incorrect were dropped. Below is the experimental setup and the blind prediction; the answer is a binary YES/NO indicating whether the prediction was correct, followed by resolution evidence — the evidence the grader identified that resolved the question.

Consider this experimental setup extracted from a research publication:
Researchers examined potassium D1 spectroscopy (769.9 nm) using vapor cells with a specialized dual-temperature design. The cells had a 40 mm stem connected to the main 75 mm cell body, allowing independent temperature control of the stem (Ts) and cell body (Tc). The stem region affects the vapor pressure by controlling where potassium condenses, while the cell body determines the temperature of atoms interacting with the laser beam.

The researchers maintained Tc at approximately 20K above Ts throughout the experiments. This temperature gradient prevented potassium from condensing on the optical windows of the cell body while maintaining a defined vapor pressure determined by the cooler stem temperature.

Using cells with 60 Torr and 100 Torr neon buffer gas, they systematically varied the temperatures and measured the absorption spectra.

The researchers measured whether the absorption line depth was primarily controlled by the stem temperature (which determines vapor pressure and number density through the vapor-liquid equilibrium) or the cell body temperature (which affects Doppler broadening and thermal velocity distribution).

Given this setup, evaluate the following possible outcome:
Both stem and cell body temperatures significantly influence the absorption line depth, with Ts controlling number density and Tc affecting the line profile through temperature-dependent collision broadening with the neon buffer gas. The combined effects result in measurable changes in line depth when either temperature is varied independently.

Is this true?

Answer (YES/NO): NO